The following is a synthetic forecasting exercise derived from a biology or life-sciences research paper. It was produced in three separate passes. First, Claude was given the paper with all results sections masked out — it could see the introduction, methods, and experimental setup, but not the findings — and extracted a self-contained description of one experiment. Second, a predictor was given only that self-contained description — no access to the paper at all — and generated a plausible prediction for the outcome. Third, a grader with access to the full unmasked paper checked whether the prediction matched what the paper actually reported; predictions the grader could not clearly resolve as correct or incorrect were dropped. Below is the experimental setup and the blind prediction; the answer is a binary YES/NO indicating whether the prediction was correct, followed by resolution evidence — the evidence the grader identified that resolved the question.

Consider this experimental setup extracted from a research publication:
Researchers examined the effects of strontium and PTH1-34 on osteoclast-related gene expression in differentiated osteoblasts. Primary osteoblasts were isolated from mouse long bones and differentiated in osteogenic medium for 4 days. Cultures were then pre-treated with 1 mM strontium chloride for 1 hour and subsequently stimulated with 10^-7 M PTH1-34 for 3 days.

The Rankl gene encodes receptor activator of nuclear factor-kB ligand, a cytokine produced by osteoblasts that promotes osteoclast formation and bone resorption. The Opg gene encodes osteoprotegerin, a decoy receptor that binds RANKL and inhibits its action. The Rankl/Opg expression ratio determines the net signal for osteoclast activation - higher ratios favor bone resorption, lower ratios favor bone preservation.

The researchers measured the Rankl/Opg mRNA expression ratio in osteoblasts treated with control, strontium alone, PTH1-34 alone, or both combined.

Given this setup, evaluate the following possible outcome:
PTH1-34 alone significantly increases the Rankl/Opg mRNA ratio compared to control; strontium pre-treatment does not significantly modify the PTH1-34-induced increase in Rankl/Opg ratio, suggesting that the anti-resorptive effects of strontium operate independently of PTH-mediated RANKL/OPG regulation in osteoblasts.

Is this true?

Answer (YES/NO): NO